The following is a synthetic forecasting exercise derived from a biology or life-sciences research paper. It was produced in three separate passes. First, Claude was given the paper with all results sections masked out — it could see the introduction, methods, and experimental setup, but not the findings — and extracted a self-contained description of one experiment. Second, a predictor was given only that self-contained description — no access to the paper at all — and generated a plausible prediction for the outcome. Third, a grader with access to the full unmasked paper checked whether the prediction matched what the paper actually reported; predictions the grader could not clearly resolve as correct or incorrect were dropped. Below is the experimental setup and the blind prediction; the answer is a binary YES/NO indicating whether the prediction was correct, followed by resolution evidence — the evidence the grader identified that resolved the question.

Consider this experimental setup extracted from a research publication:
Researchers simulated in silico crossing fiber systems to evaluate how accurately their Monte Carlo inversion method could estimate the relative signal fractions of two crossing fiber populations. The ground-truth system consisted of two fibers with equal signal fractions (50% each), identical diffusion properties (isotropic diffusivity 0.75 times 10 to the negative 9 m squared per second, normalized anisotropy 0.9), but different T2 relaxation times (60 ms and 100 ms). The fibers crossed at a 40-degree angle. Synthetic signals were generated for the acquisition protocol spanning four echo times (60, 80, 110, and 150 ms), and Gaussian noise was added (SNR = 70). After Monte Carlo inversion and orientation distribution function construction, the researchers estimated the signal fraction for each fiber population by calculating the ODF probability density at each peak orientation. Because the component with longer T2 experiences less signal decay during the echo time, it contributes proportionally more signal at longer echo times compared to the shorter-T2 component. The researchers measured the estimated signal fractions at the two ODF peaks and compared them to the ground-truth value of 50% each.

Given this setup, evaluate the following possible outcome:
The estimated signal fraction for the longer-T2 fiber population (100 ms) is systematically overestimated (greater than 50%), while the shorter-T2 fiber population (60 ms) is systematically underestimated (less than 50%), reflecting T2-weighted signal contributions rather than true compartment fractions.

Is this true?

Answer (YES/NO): NO